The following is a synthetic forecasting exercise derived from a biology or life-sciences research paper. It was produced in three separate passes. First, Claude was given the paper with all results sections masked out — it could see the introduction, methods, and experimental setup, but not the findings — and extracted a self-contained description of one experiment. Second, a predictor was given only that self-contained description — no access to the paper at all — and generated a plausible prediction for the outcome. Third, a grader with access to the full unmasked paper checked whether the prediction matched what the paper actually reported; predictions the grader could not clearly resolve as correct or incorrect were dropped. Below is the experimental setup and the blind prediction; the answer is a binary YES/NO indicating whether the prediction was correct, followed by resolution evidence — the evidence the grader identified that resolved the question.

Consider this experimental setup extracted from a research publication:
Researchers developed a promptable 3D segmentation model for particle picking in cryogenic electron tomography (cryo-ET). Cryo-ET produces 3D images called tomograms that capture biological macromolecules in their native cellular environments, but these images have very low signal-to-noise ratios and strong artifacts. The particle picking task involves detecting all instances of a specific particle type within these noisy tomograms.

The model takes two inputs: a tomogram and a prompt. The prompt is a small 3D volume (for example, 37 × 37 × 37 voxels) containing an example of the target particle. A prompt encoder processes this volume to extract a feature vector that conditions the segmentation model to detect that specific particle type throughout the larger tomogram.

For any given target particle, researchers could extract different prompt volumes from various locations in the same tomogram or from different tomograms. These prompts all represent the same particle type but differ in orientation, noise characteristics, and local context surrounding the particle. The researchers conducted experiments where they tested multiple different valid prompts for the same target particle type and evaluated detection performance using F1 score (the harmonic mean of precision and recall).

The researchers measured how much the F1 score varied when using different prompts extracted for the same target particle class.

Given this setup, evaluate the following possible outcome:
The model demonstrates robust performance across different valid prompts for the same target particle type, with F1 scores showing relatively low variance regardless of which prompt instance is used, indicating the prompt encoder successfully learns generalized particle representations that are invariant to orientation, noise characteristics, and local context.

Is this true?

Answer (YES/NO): NO